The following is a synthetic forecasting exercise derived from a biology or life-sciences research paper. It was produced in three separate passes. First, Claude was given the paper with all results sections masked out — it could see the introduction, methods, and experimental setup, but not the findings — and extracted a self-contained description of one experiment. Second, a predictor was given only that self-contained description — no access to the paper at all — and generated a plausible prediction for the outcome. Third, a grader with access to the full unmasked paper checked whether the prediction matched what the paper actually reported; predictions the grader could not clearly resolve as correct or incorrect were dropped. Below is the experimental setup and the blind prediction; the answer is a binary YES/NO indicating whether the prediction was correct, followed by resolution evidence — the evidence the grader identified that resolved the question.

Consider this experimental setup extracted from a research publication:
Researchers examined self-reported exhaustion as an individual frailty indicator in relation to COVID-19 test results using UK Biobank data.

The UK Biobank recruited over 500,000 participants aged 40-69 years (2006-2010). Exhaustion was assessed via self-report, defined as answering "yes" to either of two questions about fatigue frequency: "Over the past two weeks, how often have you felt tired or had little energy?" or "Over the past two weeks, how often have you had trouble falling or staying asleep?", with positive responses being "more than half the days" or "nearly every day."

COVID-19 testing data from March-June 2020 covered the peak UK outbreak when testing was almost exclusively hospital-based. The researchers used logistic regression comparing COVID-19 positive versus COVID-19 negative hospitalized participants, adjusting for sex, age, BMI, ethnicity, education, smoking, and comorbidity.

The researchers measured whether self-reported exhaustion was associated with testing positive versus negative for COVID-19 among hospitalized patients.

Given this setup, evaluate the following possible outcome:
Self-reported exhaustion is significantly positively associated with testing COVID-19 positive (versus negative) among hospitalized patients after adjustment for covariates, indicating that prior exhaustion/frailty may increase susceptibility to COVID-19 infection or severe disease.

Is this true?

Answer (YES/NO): NO